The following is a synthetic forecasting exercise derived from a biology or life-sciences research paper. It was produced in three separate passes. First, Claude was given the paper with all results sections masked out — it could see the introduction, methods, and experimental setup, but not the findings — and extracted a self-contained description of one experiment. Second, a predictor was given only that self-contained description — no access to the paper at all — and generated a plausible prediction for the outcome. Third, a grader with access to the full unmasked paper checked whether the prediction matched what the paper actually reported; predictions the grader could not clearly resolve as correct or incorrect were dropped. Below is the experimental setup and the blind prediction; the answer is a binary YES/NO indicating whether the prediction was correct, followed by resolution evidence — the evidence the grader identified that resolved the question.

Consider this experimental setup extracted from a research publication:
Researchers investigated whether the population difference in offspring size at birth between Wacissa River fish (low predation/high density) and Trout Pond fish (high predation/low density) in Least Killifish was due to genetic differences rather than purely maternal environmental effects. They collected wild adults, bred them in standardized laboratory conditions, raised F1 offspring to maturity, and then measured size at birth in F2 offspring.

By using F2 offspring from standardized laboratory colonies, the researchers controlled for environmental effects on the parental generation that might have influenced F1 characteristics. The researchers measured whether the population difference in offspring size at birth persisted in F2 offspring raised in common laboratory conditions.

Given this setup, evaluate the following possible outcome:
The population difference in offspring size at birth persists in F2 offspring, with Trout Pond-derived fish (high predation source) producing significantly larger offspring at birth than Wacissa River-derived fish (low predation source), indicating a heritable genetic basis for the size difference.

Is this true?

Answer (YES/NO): NO